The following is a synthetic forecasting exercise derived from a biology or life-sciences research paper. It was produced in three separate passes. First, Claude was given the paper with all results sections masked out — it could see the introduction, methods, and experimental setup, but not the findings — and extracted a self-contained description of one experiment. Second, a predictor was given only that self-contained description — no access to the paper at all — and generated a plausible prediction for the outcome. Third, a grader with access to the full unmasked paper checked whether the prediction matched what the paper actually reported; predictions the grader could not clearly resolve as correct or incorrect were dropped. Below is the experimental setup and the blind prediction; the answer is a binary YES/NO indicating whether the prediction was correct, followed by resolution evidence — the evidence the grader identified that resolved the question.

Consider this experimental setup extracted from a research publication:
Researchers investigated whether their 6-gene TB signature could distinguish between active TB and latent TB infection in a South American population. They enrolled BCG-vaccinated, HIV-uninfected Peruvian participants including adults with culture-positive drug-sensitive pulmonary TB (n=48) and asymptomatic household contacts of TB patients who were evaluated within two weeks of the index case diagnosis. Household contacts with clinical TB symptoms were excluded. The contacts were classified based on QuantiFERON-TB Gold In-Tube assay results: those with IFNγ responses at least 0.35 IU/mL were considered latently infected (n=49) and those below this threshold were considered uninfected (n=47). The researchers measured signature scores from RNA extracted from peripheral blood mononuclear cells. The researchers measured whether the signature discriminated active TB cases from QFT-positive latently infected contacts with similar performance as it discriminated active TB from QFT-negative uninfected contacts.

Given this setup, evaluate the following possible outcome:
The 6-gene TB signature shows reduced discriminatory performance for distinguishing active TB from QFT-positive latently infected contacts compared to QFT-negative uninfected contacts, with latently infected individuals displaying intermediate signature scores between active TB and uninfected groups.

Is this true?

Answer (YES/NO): NO